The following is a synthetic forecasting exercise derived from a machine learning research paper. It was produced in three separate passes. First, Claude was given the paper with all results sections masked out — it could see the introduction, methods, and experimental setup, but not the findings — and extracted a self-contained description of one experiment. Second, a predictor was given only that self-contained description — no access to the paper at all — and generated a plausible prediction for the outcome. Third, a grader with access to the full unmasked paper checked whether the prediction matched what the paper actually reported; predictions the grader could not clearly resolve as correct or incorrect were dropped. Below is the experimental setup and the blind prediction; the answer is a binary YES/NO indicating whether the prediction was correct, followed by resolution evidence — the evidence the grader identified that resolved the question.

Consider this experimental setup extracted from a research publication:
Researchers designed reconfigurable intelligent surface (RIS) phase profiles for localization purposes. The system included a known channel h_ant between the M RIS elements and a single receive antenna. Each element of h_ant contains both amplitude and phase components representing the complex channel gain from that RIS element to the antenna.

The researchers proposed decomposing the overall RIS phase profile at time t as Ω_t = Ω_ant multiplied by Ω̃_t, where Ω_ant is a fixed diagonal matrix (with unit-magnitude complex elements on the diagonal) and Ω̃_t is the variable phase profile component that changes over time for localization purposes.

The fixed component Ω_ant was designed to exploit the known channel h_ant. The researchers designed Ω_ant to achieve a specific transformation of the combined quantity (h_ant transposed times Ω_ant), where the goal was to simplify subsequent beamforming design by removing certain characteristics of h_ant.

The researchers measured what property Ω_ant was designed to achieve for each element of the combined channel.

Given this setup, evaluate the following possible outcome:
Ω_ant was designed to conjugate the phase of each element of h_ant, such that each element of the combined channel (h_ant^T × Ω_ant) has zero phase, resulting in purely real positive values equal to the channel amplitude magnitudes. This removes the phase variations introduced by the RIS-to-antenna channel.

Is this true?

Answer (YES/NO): YES